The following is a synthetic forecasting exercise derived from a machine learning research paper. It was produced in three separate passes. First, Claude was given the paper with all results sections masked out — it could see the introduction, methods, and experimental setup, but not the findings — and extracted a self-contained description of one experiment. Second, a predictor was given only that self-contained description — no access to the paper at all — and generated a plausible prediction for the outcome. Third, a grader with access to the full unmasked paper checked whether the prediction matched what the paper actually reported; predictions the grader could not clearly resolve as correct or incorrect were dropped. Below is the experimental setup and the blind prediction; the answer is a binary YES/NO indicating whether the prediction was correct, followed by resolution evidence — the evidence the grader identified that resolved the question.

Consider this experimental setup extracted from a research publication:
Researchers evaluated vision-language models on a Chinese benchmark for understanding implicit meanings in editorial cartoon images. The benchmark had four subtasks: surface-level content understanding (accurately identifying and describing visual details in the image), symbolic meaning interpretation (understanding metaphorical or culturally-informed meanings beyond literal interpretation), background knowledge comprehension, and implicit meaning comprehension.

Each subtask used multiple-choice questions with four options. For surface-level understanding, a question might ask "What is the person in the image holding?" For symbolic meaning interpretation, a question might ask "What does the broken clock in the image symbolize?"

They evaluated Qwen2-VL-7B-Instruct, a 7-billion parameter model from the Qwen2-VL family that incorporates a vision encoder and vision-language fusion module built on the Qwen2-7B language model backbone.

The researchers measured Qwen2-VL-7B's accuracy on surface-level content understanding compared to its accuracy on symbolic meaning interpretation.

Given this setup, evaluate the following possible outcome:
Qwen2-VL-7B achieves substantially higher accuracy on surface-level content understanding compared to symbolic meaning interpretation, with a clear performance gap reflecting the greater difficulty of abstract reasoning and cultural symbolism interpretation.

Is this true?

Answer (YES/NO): NO